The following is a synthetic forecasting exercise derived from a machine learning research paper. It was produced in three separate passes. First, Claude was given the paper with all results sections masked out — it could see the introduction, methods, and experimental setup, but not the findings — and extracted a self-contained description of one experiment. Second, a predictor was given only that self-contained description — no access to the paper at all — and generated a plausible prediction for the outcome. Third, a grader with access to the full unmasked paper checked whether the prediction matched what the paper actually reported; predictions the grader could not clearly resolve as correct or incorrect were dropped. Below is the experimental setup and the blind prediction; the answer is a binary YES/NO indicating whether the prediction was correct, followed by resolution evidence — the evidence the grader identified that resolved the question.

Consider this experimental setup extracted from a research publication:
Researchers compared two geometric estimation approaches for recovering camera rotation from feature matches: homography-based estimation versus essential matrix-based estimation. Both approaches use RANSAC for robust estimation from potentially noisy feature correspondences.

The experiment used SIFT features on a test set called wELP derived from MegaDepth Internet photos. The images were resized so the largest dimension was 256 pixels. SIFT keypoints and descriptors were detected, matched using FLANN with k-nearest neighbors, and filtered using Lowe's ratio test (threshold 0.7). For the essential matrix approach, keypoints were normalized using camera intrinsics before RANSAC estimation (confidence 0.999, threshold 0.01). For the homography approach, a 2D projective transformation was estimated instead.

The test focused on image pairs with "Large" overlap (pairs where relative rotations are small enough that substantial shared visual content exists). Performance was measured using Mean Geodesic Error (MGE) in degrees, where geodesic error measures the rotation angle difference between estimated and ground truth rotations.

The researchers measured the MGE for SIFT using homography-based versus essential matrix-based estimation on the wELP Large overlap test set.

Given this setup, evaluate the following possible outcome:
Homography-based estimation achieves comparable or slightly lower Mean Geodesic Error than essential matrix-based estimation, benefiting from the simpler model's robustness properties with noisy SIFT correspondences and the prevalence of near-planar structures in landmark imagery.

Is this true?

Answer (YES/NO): NO